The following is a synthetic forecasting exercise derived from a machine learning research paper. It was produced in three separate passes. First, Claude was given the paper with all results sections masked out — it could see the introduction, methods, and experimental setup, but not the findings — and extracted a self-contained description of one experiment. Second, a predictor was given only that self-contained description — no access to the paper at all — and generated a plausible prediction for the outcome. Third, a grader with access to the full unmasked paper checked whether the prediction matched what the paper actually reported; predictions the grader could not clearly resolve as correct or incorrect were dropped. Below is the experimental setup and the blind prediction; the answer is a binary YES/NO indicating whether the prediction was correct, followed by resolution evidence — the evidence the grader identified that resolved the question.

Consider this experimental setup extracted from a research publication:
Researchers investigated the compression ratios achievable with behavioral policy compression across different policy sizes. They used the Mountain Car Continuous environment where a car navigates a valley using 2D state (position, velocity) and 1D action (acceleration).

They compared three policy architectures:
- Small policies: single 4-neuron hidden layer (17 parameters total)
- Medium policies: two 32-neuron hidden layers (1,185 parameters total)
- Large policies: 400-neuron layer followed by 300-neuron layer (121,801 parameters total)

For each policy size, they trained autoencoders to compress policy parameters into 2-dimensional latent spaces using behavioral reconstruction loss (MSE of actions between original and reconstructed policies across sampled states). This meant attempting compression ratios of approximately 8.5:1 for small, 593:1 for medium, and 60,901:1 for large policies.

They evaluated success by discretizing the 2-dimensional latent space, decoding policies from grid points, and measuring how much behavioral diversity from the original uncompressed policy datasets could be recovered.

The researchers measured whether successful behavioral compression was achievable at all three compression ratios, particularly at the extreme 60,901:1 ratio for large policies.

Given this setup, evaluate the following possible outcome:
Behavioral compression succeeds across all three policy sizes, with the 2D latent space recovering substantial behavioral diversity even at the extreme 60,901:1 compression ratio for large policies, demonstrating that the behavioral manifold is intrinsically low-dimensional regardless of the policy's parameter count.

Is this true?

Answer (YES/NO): YES